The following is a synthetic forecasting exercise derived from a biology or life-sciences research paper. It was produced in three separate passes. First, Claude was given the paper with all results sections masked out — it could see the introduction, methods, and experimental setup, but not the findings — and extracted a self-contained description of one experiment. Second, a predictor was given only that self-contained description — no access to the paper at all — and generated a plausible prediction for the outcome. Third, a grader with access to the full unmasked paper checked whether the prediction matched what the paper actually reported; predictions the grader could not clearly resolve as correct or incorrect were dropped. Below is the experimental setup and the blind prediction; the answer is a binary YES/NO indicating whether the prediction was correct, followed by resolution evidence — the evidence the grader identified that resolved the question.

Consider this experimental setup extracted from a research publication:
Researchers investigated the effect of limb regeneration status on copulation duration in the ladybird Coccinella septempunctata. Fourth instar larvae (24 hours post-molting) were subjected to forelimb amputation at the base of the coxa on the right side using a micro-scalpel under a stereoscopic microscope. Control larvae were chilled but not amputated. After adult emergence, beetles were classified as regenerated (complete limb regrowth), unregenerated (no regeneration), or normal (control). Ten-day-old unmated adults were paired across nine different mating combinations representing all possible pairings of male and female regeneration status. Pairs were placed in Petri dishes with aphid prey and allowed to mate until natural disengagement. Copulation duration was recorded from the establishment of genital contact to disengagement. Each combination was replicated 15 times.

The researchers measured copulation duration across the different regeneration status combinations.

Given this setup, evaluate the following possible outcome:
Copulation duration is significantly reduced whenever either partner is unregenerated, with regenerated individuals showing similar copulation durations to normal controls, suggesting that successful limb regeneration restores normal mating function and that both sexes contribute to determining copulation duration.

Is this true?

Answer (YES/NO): NO